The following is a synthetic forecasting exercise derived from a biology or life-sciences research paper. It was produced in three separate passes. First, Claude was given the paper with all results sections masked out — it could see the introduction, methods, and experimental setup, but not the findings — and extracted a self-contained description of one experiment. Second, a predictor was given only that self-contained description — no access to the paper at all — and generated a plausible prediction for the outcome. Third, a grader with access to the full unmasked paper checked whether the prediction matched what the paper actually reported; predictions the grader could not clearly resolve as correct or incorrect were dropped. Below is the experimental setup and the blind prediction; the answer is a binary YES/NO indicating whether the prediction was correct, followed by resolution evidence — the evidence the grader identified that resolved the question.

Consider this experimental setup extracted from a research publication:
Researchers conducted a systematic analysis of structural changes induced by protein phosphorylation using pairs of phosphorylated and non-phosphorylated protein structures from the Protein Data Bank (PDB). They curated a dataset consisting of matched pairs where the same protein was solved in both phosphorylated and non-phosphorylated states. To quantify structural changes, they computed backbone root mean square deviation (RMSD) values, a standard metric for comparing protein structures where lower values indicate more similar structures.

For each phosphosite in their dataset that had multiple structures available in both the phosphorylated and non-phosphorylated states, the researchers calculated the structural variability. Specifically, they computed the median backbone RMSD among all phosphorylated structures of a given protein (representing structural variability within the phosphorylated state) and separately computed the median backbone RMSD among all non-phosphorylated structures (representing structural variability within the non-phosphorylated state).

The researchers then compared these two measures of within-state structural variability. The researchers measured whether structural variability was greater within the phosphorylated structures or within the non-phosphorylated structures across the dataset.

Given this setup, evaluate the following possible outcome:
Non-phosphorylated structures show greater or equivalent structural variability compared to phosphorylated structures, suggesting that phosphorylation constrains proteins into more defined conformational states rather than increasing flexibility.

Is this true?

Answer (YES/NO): YES